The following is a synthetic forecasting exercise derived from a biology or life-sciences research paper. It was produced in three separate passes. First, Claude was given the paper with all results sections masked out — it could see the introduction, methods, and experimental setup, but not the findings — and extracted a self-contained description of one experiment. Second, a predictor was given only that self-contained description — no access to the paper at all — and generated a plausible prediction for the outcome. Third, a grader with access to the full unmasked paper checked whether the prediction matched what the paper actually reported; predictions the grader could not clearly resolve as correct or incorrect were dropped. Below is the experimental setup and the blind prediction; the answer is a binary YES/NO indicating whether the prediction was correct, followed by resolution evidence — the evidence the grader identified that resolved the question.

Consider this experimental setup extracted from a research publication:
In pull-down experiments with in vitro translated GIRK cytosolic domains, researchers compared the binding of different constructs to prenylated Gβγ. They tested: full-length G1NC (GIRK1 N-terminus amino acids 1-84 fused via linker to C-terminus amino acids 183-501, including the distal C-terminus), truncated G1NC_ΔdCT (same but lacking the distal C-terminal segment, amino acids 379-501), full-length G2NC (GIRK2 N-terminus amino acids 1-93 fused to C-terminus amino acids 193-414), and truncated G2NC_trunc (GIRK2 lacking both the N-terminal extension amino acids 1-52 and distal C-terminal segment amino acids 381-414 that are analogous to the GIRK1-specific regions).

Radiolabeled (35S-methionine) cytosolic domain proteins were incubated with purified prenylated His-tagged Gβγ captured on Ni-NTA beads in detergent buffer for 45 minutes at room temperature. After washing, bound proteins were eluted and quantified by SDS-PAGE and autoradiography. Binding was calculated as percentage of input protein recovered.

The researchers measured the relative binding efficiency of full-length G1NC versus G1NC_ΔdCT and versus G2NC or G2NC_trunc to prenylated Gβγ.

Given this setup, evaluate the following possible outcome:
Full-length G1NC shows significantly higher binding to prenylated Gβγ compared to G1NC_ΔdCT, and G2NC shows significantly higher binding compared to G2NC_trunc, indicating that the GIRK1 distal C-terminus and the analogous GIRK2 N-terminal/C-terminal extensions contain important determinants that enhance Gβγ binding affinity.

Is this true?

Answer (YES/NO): NO